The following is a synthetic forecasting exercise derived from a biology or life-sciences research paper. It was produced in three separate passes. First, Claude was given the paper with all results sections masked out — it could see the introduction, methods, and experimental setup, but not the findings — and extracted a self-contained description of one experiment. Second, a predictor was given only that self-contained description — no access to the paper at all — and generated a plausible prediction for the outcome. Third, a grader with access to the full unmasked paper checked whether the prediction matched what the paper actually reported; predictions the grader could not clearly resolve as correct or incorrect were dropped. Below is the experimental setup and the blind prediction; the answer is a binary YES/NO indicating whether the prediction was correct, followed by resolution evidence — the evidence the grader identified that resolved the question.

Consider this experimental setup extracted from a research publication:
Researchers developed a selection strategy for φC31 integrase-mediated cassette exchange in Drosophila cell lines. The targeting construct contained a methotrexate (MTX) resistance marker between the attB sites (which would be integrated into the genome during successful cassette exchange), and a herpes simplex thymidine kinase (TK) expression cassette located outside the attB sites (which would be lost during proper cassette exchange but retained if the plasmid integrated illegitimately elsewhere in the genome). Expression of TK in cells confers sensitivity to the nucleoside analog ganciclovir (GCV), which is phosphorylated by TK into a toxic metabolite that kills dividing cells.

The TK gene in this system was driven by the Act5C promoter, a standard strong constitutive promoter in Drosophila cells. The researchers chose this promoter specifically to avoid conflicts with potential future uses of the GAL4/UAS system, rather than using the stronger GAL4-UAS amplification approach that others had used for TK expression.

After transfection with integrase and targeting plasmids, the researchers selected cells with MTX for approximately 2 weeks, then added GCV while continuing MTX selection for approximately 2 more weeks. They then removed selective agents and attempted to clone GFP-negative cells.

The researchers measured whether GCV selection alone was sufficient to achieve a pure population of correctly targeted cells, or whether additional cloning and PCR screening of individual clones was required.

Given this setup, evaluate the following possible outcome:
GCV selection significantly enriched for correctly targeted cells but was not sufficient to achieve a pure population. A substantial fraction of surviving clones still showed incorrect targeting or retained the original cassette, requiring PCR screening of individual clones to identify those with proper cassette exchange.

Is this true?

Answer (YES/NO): NO